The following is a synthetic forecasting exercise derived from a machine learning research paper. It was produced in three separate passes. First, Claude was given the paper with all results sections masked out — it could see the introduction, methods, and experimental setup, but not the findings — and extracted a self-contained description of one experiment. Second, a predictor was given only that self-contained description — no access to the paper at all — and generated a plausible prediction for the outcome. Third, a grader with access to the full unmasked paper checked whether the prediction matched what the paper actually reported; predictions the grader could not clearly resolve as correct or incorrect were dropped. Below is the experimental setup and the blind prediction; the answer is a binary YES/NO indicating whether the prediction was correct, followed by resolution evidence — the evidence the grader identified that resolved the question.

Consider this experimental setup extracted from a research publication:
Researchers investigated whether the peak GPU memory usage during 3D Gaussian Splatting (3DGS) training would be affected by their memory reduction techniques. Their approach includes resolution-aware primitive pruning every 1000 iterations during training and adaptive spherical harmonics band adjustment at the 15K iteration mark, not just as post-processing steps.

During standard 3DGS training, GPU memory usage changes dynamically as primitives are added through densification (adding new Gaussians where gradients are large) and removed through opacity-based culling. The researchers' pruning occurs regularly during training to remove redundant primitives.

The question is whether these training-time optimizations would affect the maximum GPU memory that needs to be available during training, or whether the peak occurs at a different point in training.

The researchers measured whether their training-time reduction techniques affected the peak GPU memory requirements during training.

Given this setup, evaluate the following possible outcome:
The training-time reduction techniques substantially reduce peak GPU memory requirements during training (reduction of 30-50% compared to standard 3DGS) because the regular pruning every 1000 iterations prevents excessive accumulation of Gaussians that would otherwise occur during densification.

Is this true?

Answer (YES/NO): NO